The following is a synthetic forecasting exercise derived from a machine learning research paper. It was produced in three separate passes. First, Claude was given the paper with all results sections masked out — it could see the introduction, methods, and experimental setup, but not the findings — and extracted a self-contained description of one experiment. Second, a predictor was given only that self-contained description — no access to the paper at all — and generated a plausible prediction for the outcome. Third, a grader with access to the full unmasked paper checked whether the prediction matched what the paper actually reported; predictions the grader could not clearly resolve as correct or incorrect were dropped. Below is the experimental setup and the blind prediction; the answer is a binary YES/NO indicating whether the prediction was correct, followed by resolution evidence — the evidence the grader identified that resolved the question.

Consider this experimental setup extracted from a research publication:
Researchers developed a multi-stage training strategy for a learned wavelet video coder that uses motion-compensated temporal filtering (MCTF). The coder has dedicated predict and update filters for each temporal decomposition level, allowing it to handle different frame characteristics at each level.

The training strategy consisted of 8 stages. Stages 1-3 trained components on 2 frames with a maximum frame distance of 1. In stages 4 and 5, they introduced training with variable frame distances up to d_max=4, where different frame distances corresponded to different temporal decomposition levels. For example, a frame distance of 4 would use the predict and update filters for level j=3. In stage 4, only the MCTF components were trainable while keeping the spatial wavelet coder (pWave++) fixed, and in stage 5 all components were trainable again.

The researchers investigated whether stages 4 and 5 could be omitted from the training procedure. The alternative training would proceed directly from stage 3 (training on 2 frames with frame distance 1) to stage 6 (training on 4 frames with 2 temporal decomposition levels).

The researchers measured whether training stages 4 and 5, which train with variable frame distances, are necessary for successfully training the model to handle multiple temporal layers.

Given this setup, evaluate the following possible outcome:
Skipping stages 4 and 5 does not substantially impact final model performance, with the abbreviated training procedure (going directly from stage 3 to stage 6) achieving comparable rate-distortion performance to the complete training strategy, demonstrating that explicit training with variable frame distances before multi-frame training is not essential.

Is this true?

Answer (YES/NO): NO